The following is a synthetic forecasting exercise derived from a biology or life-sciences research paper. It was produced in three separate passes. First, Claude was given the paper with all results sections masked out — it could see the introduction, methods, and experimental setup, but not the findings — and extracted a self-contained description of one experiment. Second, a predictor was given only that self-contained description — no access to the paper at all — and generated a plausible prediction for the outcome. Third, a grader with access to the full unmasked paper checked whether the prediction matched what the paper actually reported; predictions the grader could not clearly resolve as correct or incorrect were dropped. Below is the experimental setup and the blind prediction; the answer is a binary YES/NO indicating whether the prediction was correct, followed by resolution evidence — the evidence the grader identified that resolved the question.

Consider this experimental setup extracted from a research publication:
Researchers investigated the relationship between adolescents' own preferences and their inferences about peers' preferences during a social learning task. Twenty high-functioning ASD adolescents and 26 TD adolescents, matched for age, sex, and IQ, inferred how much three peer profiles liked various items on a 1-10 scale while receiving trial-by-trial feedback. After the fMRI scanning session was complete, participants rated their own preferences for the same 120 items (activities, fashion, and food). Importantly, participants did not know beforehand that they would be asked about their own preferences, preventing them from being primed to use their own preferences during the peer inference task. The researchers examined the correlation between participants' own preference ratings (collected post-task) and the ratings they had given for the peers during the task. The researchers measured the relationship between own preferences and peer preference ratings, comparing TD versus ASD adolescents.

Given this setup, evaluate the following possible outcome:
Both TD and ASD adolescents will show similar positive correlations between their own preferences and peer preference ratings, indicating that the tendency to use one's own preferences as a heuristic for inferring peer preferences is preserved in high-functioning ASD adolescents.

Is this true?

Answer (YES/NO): NO